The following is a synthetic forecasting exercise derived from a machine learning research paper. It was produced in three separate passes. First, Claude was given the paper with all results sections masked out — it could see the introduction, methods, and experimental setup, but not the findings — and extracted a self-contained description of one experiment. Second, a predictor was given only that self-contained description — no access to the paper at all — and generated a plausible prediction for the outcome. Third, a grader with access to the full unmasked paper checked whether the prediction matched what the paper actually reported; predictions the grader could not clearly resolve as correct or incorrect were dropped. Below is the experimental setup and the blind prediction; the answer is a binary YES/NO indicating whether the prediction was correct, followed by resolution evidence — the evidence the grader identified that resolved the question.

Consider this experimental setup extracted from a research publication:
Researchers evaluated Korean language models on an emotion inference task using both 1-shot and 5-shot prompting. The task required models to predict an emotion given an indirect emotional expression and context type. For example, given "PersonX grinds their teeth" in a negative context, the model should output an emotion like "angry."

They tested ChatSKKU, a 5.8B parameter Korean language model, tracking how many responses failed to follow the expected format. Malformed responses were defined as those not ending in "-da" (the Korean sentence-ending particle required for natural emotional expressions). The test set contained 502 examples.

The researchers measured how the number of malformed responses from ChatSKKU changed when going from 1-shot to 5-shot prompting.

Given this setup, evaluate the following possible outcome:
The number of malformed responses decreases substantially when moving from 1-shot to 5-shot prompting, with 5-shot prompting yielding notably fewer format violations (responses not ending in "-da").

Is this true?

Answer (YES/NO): YES